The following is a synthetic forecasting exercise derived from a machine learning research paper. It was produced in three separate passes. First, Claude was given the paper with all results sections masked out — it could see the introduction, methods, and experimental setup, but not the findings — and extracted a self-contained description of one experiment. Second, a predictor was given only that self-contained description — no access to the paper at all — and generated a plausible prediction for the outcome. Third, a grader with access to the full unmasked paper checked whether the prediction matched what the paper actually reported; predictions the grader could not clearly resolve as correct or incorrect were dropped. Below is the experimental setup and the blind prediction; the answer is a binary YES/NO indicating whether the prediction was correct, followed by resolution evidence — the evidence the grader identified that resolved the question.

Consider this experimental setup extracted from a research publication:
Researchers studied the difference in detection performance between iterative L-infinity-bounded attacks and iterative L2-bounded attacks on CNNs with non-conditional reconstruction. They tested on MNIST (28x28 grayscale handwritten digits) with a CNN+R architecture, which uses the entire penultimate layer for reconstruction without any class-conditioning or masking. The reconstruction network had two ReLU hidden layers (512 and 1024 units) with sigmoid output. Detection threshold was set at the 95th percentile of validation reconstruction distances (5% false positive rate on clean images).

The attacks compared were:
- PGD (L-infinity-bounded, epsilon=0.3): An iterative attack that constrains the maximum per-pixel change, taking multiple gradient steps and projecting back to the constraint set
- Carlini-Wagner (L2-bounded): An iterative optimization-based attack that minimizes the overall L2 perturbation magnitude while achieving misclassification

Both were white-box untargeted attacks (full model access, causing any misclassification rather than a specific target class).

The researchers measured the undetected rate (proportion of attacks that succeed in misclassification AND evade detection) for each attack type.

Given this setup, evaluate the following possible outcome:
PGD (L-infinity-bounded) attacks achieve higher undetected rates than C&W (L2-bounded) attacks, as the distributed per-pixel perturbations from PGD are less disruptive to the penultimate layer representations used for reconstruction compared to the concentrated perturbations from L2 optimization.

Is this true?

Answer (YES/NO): NO